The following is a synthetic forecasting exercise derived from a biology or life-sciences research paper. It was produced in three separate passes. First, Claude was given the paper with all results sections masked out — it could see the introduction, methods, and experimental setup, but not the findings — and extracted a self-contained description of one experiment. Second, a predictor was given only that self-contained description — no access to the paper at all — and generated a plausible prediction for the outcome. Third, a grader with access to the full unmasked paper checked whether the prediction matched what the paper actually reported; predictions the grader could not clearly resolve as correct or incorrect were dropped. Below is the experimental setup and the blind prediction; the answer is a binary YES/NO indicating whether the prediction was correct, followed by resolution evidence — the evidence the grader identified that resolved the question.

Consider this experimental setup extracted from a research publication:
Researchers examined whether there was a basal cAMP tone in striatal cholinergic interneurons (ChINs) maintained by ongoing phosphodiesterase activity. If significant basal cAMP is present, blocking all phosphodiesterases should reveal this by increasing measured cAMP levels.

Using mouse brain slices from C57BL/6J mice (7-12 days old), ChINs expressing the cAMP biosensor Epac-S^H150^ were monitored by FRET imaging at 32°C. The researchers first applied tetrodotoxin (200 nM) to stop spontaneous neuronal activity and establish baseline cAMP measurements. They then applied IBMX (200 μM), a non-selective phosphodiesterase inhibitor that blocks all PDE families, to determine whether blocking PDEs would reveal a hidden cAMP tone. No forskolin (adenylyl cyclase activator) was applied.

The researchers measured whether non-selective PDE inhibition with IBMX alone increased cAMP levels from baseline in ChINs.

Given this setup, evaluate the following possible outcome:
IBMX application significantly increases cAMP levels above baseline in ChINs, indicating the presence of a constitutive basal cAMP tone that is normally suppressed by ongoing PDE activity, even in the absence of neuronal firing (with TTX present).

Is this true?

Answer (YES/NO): NO